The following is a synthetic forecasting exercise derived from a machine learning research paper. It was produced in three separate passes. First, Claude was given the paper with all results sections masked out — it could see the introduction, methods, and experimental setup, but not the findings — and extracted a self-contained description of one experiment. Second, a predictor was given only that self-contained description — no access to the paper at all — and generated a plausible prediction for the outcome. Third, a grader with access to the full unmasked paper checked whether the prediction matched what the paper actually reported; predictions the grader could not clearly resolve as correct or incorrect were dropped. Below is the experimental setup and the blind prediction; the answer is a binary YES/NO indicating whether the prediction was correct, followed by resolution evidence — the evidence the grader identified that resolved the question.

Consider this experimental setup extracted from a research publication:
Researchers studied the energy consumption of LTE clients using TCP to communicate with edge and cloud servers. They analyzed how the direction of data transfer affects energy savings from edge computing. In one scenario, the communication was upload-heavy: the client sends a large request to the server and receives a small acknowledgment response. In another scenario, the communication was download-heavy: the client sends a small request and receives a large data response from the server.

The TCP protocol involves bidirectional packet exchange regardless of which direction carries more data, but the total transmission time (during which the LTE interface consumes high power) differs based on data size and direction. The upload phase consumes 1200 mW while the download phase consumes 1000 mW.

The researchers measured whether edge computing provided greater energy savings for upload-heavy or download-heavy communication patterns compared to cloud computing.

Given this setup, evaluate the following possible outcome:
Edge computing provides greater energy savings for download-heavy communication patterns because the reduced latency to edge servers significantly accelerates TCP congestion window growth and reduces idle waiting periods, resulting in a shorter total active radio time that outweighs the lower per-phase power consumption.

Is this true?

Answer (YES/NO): YES